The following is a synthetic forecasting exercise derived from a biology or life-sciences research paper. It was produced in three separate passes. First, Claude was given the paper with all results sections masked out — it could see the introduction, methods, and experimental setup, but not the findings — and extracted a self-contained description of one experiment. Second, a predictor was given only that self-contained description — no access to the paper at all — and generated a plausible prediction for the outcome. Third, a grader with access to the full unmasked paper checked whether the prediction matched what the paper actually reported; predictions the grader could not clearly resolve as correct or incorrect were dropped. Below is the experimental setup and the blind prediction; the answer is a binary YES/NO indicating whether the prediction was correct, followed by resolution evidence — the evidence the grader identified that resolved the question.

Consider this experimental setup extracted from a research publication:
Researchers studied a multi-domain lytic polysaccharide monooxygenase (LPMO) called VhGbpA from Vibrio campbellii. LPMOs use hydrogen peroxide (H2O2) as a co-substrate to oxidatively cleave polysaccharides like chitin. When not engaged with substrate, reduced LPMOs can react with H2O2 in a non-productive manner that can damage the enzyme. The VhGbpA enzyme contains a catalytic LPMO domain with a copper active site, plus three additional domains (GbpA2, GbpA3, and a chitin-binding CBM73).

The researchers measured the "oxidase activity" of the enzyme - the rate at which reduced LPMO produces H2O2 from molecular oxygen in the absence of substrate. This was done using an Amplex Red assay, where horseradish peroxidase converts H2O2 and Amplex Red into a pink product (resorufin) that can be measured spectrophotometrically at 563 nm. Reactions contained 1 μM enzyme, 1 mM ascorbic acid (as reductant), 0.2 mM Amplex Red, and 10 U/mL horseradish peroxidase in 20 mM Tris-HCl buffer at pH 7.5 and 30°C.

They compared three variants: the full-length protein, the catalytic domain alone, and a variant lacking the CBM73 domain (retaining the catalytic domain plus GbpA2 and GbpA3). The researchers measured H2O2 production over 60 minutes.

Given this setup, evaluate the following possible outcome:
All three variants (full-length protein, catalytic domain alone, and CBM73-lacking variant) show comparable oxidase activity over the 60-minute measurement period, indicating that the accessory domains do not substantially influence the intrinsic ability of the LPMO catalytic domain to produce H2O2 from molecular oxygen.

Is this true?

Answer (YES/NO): NO